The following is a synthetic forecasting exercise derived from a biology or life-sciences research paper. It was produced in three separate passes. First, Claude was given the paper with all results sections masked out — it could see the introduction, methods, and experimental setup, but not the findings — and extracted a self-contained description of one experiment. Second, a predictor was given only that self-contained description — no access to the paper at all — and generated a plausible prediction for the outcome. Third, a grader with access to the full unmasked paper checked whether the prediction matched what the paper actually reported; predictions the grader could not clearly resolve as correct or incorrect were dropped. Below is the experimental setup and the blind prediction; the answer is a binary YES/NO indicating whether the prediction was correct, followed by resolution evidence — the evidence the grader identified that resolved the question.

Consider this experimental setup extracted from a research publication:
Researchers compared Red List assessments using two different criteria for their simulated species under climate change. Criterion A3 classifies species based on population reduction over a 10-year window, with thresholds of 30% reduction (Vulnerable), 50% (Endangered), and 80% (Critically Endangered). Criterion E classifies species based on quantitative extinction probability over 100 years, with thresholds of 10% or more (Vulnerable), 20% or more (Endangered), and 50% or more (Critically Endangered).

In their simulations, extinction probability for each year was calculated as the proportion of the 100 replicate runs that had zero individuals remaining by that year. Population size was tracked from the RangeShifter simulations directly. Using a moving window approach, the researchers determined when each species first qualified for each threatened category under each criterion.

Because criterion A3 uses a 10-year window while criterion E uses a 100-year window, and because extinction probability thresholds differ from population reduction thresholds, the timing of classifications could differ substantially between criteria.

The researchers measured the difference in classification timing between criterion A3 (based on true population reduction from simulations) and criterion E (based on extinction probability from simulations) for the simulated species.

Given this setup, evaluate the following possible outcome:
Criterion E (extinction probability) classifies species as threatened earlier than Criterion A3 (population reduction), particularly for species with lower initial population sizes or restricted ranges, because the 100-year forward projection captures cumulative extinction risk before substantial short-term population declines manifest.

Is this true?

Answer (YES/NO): NO